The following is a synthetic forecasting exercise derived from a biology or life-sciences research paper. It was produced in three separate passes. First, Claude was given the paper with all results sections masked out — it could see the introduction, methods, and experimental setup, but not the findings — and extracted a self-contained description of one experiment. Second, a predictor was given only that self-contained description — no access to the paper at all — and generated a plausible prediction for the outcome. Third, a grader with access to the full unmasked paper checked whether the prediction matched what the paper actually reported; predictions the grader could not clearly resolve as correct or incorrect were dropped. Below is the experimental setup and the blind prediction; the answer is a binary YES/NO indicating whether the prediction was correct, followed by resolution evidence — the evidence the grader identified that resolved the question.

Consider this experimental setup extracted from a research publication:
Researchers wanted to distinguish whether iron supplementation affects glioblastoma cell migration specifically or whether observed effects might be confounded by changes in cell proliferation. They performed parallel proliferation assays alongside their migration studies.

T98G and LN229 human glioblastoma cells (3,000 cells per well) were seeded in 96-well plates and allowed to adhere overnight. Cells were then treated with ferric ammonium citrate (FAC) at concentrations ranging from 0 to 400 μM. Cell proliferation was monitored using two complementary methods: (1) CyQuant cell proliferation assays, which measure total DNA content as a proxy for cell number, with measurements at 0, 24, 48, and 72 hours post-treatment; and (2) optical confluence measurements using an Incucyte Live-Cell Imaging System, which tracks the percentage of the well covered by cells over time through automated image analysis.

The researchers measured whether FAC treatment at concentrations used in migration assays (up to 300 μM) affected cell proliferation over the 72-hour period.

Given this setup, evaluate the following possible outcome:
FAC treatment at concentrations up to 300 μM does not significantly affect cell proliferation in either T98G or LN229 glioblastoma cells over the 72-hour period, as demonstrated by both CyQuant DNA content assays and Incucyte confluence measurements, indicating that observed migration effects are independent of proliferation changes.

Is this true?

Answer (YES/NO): NO